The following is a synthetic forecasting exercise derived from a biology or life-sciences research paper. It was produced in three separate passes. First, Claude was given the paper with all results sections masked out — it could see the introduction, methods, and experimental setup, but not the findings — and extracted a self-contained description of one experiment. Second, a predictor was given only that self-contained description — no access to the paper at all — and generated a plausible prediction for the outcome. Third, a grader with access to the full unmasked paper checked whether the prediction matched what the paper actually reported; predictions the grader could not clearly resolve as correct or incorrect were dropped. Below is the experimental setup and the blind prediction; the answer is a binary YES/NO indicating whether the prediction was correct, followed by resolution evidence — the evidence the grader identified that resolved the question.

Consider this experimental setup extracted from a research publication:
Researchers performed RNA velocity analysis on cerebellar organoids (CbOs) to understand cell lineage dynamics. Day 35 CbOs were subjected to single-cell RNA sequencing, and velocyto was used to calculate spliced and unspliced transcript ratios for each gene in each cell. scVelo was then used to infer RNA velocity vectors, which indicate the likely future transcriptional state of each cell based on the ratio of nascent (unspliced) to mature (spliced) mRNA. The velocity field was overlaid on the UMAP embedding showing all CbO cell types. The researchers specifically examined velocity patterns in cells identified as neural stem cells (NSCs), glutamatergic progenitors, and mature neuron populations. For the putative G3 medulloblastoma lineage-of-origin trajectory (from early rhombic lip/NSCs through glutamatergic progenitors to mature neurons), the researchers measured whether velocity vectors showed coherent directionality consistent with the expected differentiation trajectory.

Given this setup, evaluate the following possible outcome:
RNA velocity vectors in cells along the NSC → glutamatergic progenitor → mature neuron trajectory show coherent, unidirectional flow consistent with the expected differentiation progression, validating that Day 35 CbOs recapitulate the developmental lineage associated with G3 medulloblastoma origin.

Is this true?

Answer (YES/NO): YES